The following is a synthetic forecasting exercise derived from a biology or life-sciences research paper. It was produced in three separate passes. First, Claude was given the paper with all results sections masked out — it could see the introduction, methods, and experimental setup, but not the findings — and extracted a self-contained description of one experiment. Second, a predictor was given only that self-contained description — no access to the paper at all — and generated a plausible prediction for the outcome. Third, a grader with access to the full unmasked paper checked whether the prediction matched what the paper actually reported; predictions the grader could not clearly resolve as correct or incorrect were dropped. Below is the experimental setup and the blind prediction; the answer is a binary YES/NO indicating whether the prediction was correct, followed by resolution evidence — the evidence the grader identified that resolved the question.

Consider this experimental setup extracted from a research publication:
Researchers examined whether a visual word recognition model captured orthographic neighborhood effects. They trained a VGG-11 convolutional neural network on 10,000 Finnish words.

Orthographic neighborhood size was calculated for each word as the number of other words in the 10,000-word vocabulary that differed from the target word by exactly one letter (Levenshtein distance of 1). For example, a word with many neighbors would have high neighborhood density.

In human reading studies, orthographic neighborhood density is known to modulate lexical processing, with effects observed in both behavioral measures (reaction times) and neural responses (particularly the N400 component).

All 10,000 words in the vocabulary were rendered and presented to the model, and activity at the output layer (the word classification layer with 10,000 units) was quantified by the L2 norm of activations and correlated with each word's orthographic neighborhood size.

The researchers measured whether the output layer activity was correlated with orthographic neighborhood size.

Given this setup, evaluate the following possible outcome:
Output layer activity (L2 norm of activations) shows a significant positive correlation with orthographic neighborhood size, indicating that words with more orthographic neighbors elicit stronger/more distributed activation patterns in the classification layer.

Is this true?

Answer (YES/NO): NO